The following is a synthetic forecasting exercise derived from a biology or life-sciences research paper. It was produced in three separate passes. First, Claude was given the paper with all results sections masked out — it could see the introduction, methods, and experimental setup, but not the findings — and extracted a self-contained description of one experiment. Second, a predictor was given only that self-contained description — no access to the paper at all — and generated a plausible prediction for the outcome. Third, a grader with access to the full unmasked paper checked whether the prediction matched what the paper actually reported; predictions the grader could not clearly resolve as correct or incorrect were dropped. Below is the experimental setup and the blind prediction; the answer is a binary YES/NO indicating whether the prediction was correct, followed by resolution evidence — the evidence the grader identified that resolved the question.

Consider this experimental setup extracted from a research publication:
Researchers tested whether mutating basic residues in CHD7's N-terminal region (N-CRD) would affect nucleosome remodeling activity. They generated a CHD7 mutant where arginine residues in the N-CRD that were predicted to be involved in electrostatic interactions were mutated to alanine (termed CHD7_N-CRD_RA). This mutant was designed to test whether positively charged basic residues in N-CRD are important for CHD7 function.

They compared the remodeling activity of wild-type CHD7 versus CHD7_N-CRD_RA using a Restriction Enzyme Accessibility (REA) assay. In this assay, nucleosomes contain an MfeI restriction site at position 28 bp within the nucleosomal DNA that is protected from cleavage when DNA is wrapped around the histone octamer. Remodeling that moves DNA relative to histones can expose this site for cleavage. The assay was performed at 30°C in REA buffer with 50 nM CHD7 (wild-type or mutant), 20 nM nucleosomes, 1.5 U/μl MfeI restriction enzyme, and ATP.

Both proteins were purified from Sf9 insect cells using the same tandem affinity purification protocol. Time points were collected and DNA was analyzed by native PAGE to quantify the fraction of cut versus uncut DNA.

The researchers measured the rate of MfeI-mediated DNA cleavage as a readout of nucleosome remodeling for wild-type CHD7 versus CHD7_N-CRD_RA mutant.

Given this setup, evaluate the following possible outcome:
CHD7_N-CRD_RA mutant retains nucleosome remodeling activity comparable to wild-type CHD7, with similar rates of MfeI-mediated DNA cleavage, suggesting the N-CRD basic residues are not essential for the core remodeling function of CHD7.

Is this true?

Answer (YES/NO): NO